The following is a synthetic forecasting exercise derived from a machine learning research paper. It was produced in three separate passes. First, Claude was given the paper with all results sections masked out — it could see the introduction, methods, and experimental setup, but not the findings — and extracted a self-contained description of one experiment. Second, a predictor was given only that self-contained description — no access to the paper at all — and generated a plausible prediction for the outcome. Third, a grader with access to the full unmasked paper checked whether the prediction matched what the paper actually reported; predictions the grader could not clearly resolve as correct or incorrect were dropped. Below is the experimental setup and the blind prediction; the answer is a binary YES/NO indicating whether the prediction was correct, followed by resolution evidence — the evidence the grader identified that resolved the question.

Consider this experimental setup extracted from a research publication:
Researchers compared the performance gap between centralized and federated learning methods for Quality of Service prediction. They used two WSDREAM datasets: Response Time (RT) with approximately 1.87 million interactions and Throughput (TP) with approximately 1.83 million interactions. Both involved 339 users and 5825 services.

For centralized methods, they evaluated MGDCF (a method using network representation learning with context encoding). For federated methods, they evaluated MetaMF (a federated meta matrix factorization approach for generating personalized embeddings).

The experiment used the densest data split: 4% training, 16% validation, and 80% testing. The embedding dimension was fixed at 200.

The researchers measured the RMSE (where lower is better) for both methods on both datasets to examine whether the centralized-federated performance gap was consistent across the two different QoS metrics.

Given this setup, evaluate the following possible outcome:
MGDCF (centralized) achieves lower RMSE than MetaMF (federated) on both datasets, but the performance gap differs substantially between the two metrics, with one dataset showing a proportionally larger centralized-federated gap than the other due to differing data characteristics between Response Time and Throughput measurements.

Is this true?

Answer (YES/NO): YES